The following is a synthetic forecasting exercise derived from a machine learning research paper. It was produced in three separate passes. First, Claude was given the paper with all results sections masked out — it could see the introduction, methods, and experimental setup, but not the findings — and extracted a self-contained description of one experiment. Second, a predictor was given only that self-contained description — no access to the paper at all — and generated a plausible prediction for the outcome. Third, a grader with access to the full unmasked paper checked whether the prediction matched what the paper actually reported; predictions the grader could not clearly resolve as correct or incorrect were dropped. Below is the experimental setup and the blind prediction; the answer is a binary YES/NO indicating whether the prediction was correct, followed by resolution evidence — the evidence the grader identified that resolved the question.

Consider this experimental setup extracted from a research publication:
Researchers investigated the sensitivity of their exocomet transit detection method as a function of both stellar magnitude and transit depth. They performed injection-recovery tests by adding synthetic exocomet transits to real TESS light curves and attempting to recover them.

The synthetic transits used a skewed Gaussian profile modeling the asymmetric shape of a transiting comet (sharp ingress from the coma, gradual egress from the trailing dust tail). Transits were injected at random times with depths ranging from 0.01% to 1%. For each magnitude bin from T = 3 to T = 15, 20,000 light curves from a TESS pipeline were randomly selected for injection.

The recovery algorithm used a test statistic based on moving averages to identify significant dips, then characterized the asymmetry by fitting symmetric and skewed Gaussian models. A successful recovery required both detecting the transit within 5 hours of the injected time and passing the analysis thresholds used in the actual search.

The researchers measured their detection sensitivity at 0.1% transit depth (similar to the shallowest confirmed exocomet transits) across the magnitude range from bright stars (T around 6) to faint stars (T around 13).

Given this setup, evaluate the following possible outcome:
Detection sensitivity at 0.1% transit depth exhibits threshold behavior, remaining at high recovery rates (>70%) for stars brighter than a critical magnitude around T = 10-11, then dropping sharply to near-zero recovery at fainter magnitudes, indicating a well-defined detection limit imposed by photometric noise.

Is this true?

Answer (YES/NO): NO